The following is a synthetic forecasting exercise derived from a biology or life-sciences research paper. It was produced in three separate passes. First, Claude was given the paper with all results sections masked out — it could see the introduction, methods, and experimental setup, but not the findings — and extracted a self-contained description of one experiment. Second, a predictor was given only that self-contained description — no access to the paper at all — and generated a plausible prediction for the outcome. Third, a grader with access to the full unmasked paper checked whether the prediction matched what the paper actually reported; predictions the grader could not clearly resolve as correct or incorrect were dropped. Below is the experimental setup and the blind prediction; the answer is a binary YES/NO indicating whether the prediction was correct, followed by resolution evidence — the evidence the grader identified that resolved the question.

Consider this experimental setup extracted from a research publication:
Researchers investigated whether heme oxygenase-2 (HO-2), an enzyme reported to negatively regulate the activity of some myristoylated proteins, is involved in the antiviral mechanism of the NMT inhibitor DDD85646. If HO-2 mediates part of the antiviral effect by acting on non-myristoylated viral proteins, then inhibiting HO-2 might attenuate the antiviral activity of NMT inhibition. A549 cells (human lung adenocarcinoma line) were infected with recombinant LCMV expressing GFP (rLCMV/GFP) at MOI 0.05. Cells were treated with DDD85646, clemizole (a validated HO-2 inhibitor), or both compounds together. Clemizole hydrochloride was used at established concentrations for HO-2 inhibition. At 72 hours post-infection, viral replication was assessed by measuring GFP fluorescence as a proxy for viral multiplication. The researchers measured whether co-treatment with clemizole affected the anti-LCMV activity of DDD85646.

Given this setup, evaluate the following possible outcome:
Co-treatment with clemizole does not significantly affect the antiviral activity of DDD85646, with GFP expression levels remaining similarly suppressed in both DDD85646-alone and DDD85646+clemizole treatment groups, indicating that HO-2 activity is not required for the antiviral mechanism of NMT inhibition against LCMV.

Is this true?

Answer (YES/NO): YES